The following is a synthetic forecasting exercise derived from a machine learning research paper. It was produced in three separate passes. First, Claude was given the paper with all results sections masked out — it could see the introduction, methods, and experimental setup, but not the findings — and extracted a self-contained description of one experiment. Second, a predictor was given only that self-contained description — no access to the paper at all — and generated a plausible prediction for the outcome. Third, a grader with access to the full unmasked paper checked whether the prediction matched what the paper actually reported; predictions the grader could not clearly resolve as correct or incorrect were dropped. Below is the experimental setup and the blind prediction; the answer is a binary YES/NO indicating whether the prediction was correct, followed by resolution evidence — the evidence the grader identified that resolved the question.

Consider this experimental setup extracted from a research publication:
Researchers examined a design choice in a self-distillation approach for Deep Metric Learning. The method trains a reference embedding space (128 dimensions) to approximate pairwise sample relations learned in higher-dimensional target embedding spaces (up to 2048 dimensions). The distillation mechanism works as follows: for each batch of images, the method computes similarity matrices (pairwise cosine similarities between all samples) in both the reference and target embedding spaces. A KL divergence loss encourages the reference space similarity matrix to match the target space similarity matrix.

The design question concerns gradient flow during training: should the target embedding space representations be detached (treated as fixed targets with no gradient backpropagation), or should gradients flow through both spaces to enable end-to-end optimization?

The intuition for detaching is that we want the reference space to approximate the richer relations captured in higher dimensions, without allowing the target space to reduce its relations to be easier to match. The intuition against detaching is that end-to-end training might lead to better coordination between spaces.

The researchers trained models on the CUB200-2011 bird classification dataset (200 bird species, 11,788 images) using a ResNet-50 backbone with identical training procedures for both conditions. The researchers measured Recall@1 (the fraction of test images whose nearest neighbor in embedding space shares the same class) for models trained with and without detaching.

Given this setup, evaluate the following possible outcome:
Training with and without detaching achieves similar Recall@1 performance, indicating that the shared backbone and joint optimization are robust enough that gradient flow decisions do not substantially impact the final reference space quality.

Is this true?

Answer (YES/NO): NO